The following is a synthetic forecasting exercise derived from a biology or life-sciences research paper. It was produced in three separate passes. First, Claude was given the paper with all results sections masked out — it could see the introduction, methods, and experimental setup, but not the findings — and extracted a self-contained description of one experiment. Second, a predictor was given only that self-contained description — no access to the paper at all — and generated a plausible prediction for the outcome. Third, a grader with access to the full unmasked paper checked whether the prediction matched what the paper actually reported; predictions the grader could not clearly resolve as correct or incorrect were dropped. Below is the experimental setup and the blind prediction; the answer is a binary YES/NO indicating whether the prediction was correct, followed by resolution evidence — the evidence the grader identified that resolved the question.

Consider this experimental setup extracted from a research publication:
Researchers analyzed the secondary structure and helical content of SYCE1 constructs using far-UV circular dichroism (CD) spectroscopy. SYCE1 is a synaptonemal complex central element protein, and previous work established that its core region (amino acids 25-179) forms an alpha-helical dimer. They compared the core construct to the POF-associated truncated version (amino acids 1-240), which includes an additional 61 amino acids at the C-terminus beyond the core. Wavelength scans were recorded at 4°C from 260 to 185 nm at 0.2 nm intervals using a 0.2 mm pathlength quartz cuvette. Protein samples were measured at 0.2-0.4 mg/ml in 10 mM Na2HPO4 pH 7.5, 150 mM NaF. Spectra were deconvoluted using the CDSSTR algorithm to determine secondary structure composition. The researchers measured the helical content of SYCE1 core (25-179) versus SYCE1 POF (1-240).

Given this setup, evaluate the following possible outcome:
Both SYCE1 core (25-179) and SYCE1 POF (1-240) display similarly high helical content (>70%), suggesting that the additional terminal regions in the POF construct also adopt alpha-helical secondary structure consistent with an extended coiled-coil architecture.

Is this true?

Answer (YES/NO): NO